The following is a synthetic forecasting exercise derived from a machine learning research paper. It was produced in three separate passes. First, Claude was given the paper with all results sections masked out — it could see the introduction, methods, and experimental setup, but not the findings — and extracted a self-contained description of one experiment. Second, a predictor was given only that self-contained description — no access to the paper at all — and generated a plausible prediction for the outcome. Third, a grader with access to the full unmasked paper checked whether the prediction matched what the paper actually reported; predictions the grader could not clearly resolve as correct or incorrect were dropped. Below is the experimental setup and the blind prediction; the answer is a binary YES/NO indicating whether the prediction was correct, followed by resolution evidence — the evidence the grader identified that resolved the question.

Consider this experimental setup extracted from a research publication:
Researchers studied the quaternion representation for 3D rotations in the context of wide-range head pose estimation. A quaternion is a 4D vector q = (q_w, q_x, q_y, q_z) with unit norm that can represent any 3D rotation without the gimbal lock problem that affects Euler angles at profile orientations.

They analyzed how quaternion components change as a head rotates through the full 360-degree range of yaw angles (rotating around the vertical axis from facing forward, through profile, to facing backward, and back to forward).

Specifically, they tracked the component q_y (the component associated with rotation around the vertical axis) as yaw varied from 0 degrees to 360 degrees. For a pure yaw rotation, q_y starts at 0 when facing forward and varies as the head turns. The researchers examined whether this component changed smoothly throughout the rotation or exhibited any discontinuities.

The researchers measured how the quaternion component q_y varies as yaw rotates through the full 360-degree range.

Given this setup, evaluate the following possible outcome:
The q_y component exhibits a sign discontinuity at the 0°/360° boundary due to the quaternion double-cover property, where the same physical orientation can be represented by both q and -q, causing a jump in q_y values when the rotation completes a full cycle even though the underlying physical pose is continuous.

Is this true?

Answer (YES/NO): NO